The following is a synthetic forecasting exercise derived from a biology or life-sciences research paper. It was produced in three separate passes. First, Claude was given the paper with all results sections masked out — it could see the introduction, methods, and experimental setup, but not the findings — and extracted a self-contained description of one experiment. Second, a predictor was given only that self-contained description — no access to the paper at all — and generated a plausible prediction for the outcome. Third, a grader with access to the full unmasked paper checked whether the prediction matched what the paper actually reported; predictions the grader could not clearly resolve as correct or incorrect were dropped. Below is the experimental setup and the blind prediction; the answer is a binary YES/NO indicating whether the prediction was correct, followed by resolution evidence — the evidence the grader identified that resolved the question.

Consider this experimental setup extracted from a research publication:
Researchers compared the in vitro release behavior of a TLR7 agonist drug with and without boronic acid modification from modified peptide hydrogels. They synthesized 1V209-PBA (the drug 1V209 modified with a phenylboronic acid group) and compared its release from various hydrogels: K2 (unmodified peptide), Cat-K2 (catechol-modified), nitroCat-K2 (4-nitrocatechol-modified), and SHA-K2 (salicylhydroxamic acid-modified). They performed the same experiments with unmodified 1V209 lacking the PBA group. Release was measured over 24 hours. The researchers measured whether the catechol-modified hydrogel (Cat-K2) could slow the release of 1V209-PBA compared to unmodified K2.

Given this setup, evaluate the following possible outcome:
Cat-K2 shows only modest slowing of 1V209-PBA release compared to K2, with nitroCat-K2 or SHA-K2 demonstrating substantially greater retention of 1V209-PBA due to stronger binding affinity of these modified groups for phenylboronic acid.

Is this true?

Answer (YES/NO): NO